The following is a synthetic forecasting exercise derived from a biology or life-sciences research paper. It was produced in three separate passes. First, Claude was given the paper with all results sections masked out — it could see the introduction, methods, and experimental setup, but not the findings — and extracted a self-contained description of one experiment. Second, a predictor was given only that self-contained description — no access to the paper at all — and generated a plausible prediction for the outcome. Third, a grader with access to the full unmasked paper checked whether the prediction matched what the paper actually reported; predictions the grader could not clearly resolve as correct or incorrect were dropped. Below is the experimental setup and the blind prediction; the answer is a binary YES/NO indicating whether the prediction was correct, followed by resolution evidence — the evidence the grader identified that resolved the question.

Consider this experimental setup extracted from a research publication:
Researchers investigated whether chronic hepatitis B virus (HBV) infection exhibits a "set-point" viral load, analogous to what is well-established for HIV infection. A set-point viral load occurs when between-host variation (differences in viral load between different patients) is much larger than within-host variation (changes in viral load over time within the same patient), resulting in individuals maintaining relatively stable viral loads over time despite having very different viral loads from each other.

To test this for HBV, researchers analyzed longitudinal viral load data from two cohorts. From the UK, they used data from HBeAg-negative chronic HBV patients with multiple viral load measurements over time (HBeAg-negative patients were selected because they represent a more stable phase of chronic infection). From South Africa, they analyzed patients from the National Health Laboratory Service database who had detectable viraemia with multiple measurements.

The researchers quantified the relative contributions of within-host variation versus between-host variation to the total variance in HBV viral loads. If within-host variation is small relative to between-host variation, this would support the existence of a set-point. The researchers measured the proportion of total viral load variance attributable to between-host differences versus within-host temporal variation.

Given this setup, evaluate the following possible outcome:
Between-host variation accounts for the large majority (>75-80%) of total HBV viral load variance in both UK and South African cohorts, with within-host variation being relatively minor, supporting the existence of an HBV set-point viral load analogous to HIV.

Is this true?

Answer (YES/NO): YES